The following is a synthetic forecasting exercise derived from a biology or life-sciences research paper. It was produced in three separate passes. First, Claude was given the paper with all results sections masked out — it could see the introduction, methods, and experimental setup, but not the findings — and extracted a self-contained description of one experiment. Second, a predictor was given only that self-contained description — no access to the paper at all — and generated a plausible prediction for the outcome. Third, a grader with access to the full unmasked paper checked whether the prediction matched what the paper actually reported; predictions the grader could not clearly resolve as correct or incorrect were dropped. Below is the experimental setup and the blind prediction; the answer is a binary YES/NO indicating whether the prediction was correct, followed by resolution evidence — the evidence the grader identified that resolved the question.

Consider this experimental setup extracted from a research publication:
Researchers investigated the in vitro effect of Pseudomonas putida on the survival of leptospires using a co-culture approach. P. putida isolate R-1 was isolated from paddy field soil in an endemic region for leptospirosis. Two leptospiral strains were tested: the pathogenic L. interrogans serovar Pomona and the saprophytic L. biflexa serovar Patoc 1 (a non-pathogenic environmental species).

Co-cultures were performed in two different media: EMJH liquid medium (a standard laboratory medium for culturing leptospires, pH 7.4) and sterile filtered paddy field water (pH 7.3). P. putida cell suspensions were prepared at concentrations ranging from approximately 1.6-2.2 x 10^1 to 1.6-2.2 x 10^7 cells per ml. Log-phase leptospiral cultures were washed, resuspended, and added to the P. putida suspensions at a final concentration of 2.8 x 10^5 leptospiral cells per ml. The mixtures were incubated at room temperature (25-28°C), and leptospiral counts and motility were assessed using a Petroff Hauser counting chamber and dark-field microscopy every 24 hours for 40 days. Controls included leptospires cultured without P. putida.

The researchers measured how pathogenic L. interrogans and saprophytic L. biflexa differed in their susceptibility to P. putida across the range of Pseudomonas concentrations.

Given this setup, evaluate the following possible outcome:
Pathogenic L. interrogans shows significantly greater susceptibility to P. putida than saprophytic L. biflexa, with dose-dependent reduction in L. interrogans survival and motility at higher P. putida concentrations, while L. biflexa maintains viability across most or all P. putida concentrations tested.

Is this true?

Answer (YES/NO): NO